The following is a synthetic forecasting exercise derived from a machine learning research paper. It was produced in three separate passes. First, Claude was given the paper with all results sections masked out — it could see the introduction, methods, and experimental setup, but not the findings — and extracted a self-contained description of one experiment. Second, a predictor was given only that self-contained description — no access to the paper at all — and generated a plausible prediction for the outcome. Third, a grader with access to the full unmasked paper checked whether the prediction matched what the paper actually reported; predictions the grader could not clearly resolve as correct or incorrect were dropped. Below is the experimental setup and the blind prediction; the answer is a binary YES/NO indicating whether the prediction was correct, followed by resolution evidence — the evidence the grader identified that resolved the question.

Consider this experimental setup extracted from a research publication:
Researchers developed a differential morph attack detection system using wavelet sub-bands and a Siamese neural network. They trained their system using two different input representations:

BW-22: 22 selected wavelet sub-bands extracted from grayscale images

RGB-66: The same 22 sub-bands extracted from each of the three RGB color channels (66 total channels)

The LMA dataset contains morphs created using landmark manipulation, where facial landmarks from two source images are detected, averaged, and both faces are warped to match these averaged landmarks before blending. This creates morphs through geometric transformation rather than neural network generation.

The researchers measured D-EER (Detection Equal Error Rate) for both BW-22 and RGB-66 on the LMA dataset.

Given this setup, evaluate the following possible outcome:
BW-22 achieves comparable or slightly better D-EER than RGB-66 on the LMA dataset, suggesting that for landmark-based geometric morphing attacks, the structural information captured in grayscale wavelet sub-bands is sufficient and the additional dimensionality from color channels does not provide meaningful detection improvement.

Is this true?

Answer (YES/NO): NO